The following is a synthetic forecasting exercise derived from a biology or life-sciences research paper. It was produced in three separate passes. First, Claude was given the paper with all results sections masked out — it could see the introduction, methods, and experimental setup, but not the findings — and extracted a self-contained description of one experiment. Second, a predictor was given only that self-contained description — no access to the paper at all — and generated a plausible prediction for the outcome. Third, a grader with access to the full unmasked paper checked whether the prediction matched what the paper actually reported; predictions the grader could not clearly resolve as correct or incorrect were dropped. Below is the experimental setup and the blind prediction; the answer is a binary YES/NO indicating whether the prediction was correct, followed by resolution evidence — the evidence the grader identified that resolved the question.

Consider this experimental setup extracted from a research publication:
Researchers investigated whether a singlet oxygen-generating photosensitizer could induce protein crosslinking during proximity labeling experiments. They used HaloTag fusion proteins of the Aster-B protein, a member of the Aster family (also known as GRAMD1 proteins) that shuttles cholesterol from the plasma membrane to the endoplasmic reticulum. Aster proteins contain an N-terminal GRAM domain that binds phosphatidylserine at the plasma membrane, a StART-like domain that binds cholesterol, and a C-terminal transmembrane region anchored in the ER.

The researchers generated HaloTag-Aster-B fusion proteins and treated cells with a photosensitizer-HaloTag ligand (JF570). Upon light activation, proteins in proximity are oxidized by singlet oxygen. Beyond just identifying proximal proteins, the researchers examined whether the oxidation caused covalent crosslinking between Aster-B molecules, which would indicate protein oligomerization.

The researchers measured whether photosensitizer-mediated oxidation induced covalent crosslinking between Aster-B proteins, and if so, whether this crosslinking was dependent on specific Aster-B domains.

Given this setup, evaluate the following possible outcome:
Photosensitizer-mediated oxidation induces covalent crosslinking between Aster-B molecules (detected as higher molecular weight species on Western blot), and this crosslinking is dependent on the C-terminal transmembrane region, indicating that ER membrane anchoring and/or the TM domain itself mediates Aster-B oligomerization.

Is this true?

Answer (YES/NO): YES